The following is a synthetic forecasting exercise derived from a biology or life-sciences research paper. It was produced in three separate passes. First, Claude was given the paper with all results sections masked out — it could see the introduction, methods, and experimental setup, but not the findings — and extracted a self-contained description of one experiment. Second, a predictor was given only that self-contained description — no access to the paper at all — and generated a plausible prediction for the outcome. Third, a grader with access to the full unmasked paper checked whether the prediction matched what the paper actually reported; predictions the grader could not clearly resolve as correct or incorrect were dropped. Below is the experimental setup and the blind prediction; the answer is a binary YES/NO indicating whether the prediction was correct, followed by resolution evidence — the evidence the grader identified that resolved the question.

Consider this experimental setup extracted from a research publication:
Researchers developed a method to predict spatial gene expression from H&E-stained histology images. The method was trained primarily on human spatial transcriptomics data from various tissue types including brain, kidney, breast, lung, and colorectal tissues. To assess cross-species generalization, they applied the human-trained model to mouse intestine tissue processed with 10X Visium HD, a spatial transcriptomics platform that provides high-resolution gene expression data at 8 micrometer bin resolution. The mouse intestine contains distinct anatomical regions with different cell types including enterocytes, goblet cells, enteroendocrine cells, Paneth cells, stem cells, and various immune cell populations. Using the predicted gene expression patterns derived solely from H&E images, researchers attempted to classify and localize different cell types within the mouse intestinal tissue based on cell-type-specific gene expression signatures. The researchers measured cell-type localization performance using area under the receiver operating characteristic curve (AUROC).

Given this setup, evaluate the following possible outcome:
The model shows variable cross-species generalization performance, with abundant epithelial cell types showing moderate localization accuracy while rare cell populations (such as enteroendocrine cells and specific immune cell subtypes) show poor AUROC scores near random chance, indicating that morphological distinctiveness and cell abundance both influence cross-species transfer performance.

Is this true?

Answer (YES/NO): NO